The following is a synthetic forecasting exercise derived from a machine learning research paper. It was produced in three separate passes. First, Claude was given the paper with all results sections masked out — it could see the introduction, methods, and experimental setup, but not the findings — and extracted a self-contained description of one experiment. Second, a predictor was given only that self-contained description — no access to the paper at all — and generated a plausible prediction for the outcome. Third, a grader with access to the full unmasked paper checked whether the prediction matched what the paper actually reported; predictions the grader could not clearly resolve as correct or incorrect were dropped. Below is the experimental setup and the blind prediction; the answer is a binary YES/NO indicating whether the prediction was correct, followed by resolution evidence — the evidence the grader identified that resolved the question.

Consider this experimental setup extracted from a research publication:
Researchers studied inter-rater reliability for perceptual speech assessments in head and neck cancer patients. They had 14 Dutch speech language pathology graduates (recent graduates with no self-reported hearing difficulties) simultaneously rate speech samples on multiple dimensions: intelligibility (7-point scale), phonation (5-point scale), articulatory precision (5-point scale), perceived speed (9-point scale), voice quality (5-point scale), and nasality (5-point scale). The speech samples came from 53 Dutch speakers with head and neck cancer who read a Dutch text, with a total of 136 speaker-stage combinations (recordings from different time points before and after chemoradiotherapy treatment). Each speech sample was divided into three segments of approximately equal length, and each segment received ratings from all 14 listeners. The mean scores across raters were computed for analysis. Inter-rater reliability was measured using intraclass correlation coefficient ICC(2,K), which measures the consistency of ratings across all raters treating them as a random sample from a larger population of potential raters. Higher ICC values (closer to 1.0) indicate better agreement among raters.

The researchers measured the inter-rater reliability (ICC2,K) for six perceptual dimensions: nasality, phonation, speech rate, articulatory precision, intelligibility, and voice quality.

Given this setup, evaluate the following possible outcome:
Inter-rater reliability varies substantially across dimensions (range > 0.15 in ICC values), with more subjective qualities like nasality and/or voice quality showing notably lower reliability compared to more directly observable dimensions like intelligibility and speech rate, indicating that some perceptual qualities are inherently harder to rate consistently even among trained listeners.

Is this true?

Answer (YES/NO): YES